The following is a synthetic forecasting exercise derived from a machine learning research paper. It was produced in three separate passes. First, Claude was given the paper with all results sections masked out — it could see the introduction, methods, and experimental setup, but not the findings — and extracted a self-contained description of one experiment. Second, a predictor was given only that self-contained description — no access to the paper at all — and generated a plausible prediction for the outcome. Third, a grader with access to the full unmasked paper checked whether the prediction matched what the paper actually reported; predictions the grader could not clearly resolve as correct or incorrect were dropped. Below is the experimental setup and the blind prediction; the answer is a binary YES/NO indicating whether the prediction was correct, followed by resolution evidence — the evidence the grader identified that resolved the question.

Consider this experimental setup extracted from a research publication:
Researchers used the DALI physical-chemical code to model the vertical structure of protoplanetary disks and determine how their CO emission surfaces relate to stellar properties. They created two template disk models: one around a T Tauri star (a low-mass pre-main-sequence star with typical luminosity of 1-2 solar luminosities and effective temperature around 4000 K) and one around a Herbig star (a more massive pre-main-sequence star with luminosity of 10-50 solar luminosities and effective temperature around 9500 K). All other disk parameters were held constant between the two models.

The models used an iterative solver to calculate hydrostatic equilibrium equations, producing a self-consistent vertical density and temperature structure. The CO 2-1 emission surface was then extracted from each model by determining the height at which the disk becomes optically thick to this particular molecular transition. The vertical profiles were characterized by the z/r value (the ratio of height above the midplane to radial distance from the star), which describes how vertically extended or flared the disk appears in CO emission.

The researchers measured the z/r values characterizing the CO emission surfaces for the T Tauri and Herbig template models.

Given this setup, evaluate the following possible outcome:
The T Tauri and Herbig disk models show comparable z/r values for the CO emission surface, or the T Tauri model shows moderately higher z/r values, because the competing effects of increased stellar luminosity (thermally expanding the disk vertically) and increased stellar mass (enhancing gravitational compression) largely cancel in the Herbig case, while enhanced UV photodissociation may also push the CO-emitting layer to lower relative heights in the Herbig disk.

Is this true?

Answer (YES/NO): YES